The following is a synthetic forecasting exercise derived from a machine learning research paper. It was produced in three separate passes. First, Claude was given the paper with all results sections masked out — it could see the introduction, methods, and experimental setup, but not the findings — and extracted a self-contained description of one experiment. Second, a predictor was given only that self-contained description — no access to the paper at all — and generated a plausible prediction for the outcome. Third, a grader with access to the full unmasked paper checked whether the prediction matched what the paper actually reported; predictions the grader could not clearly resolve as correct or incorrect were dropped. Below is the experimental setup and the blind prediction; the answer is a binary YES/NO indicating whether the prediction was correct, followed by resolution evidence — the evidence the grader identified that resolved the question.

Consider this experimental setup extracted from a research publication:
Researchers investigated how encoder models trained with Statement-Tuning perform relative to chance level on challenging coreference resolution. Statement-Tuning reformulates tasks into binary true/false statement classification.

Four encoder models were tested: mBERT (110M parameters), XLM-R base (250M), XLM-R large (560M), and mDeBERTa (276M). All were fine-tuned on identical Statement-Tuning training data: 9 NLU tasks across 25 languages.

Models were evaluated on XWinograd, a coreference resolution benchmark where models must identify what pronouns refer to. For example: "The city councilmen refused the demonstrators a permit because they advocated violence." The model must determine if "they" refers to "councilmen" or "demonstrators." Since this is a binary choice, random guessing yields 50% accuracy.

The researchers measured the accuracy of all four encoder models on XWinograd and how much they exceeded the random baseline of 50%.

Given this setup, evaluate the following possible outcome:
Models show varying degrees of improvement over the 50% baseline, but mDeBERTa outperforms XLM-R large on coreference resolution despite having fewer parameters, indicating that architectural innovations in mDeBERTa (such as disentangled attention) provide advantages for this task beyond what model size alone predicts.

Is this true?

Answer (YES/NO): NO